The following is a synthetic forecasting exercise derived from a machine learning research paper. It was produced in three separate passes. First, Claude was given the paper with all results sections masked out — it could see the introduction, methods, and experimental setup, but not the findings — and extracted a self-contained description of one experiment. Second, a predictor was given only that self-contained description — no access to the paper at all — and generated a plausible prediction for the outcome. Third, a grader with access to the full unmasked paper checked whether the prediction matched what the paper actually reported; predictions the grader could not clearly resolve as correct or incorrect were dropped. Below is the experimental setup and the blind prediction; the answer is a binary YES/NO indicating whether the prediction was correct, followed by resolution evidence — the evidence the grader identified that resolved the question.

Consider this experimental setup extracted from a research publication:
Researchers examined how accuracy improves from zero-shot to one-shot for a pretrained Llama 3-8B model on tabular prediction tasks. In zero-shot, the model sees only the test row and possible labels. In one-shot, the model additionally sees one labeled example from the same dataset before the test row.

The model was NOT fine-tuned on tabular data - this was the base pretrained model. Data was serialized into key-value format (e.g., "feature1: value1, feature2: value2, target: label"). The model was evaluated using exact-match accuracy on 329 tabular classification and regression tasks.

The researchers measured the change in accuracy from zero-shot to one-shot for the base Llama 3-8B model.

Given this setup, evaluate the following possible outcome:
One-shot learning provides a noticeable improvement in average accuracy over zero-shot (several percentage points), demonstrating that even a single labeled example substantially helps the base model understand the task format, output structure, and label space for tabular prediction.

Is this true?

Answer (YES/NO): YES